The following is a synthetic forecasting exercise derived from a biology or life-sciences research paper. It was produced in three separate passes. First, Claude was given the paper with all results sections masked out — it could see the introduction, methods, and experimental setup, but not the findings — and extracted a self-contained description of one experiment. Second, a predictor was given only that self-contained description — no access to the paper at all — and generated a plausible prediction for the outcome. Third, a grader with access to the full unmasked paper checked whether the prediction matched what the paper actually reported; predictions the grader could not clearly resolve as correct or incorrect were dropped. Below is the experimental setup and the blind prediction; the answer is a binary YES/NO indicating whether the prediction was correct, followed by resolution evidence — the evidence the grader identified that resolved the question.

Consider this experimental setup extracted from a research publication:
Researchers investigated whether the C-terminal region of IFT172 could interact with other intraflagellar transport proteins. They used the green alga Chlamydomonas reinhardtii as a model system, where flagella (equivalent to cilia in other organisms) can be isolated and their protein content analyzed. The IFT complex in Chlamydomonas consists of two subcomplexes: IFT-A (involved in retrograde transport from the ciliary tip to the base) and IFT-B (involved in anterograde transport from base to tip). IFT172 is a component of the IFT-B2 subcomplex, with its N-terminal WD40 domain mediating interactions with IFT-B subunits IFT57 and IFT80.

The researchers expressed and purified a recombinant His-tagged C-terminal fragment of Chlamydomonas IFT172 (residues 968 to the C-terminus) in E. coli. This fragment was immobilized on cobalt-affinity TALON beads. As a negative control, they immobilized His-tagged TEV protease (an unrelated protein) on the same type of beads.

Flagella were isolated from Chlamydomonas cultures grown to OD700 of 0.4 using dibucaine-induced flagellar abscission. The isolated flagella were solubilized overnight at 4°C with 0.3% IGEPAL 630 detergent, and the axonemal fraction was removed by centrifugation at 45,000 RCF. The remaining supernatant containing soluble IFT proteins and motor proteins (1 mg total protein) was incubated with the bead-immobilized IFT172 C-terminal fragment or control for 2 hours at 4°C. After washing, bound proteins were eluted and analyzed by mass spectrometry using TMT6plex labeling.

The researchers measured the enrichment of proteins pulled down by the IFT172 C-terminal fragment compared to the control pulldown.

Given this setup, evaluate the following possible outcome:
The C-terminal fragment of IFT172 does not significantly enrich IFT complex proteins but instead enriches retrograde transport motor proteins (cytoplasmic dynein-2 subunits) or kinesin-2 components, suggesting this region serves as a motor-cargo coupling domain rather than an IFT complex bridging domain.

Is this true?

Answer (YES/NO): NO